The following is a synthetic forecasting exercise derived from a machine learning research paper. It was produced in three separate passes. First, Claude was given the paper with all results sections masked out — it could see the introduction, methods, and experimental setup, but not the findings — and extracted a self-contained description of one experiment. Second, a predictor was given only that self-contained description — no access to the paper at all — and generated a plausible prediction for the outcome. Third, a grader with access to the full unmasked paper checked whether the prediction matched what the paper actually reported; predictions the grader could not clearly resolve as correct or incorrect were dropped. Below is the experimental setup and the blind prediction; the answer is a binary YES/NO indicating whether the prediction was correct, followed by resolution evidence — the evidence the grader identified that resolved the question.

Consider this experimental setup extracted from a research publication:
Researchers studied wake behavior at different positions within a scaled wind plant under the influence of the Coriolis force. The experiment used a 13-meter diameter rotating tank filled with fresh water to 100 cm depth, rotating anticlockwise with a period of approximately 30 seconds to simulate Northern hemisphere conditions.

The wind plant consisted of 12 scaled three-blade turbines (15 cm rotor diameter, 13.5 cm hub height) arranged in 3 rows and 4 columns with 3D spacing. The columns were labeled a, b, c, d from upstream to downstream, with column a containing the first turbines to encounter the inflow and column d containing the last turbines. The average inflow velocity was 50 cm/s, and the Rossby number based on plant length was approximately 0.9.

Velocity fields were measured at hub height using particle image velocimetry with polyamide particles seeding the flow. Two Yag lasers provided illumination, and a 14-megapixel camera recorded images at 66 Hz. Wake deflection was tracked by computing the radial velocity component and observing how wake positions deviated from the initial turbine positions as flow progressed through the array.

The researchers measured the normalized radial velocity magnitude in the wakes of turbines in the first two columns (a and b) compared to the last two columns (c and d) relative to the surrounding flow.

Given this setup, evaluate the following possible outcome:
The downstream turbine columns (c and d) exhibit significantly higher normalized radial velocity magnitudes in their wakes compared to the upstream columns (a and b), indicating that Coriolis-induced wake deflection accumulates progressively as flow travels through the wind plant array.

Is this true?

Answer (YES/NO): YES